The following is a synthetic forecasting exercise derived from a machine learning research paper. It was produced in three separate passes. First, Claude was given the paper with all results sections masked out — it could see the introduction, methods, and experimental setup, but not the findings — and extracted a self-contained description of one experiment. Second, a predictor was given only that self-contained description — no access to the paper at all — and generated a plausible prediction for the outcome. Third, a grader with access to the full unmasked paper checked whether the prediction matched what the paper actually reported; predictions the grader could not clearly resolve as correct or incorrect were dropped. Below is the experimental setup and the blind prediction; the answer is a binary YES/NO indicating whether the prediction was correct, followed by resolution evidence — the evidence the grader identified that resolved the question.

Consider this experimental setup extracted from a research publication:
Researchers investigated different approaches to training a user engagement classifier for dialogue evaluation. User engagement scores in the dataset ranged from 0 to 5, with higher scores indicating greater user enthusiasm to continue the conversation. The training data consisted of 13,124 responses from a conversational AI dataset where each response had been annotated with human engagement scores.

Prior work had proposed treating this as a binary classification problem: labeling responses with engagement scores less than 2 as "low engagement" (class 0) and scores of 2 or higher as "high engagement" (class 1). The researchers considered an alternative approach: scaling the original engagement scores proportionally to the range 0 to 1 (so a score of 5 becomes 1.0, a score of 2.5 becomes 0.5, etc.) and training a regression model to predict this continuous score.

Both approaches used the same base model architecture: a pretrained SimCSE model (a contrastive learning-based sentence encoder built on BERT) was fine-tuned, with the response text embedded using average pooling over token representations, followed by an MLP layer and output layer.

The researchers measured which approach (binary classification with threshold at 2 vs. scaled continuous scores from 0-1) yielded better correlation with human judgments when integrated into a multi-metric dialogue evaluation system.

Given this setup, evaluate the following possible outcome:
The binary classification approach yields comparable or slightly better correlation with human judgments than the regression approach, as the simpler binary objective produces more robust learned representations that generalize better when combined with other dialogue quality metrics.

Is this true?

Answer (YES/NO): NO